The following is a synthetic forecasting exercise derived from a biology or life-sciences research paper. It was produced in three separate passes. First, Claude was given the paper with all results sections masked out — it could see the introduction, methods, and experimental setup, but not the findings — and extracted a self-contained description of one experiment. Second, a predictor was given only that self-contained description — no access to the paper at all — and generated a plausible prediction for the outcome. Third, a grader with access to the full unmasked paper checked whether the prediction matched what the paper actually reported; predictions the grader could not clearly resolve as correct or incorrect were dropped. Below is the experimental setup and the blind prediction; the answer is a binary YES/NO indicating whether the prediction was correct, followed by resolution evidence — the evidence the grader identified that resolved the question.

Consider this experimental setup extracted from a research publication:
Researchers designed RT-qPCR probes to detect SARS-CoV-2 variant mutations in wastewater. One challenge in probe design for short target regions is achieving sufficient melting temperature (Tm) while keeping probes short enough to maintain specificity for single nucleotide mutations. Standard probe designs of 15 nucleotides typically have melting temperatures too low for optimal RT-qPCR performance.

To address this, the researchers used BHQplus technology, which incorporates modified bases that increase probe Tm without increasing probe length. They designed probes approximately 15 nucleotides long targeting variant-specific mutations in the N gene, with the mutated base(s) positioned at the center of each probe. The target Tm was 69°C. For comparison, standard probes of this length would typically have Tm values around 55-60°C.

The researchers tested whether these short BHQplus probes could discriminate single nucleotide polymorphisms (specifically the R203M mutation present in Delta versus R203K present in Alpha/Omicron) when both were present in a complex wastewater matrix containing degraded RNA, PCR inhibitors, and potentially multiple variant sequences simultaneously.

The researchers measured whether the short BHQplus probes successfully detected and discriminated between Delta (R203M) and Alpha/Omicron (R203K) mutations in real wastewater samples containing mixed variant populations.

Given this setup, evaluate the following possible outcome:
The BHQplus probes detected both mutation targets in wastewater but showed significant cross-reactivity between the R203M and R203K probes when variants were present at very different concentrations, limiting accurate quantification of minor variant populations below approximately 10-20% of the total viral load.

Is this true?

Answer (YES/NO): NO